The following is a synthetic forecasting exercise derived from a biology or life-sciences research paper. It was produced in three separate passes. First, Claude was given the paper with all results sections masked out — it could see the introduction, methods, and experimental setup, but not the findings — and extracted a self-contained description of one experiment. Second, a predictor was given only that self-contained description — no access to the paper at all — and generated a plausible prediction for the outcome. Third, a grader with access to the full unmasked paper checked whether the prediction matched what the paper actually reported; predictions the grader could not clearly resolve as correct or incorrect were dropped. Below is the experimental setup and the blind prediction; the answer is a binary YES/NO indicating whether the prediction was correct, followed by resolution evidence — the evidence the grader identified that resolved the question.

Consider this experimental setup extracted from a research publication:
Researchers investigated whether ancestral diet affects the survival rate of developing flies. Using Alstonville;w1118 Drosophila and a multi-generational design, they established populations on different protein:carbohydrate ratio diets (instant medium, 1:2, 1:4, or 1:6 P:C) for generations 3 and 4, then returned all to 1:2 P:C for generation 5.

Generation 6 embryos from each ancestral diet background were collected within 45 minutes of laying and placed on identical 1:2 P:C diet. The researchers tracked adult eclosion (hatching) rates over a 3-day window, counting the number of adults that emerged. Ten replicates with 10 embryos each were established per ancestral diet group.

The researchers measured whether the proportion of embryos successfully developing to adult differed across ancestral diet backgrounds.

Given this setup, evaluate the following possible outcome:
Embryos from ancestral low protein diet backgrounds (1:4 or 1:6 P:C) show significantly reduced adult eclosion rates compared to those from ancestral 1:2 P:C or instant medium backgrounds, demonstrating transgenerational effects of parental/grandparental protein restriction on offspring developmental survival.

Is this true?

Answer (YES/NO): NO